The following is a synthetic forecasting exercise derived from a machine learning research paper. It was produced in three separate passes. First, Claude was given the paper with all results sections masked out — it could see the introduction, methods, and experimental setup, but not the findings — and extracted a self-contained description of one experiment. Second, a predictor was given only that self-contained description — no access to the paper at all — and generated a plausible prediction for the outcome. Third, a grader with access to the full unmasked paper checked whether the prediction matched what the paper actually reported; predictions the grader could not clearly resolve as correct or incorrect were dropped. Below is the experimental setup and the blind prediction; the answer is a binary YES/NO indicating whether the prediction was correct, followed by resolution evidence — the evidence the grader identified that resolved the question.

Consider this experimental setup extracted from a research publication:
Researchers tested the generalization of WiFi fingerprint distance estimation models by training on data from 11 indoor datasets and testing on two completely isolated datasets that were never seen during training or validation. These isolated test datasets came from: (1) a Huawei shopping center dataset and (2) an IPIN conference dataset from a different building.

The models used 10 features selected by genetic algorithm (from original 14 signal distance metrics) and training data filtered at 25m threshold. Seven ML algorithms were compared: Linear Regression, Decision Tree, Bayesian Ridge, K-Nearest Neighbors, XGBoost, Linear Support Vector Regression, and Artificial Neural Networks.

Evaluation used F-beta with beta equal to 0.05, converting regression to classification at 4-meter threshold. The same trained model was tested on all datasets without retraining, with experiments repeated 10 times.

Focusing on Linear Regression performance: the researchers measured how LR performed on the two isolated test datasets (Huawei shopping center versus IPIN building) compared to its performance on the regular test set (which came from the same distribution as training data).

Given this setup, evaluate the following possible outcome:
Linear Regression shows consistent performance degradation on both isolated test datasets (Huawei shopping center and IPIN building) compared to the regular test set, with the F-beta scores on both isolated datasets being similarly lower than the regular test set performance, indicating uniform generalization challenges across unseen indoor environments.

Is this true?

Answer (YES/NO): NO